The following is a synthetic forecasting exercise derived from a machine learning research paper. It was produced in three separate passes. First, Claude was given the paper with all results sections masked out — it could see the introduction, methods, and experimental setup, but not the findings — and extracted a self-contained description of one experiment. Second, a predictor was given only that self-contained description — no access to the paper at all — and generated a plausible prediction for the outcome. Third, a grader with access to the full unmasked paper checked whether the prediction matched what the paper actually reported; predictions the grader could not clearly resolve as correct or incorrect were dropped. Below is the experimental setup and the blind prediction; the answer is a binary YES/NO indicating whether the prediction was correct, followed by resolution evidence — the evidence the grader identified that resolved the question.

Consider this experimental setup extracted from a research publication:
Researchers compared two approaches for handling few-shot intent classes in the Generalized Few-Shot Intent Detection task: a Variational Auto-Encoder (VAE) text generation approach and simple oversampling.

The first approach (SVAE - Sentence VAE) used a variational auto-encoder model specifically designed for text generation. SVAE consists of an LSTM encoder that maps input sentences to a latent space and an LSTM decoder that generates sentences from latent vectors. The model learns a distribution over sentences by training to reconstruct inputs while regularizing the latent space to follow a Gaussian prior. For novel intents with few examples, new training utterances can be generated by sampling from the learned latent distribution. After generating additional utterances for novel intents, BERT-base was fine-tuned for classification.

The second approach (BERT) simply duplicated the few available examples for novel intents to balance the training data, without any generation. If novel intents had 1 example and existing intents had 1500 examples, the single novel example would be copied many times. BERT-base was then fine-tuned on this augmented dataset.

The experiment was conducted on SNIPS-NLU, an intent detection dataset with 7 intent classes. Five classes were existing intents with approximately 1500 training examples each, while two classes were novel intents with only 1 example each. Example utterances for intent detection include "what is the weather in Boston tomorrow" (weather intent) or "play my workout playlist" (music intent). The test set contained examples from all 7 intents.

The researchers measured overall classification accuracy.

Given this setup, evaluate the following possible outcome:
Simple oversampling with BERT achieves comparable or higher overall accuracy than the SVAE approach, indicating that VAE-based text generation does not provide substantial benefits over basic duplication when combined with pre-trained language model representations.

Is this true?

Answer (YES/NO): YES